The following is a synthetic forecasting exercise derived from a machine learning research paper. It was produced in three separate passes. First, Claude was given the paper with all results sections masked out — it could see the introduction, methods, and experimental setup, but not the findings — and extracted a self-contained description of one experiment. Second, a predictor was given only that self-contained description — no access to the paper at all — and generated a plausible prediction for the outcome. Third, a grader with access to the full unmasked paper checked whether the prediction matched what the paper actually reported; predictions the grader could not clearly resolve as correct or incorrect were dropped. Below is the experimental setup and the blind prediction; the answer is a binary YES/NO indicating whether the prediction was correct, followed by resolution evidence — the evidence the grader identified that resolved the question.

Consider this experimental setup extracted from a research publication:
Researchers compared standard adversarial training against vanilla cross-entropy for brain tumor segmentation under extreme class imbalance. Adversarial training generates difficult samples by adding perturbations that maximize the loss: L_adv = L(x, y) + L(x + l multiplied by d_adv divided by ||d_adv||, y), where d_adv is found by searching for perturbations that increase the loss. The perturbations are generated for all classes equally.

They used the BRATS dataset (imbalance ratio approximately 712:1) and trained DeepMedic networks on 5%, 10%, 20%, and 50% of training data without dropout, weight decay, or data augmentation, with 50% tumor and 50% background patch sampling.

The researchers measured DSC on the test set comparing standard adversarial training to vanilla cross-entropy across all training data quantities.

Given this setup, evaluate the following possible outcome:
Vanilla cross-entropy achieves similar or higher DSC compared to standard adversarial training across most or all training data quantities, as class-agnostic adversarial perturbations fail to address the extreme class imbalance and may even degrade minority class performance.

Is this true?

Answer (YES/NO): YES